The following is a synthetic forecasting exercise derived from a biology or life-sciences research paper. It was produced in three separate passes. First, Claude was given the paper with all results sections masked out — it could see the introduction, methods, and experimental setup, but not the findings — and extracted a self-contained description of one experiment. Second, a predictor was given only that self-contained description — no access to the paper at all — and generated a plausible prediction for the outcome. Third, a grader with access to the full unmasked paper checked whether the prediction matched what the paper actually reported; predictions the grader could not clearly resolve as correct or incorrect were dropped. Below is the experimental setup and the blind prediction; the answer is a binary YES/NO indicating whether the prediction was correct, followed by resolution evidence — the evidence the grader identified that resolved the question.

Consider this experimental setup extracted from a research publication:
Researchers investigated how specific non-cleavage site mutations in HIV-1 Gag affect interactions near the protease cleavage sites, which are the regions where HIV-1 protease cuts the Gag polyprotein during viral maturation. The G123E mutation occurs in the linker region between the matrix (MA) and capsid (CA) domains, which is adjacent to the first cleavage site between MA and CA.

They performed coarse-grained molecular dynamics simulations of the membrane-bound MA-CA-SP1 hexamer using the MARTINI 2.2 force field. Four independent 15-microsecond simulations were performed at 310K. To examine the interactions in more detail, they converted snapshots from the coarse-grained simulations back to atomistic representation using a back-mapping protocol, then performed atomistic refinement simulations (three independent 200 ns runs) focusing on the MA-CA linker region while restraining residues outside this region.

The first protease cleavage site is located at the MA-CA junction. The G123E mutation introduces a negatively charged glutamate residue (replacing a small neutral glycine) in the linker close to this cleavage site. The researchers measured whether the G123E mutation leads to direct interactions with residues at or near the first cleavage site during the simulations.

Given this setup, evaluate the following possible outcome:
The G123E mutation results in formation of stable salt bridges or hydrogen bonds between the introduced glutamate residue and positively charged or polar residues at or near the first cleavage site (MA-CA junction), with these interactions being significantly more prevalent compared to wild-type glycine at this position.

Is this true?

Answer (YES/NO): NO